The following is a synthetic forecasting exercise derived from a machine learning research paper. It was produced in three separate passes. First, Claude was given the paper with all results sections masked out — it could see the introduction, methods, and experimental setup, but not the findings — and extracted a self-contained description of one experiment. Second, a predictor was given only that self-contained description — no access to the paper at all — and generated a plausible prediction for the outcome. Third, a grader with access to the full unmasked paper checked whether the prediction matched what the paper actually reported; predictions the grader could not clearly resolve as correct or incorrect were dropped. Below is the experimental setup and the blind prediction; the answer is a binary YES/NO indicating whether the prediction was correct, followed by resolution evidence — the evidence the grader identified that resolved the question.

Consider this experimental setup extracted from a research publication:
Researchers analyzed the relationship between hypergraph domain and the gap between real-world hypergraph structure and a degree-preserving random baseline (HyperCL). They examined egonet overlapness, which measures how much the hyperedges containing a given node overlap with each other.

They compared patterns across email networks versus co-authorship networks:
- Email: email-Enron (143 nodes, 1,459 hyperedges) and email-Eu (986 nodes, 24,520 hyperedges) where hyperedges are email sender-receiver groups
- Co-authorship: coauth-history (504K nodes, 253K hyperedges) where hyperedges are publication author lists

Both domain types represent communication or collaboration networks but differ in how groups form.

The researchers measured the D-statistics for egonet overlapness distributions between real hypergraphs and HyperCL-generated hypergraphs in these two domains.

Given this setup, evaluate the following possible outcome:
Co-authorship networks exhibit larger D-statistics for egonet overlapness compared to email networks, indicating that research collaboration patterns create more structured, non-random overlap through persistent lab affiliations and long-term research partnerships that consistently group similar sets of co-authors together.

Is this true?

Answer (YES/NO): NO